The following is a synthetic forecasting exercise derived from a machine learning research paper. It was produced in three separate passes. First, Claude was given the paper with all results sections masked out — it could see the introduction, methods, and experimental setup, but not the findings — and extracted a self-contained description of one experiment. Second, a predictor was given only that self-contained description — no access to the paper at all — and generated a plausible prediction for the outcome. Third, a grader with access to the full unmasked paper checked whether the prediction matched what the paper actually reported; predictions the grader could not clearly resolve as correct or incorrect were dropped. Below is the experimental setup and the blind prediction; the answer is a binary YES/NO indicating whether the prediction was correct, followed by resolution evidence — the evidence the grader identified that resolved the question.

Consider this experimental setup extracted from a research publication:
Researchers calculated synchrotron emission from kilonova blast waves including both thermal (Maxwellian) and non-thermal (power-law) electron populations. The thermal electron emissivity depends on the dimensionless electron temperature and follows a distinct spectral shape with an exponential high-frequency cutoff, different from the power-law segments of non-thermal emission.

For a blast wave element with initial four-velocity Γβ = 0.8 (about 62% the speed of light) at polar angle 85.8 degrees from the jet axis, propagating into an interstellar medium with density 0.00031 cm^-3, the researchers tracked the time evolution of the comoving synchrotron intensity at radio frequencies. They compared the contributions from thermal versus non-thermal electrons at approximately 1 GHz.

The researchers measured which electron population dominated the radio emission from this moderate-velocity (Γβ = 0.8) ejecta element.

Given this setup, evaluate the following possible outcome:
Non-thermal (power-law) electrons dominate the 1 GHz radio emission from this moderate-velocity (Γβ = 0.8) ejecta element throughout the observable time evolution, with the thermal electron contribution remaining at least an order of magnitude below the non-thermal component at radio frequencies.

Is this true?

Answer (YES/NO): NO